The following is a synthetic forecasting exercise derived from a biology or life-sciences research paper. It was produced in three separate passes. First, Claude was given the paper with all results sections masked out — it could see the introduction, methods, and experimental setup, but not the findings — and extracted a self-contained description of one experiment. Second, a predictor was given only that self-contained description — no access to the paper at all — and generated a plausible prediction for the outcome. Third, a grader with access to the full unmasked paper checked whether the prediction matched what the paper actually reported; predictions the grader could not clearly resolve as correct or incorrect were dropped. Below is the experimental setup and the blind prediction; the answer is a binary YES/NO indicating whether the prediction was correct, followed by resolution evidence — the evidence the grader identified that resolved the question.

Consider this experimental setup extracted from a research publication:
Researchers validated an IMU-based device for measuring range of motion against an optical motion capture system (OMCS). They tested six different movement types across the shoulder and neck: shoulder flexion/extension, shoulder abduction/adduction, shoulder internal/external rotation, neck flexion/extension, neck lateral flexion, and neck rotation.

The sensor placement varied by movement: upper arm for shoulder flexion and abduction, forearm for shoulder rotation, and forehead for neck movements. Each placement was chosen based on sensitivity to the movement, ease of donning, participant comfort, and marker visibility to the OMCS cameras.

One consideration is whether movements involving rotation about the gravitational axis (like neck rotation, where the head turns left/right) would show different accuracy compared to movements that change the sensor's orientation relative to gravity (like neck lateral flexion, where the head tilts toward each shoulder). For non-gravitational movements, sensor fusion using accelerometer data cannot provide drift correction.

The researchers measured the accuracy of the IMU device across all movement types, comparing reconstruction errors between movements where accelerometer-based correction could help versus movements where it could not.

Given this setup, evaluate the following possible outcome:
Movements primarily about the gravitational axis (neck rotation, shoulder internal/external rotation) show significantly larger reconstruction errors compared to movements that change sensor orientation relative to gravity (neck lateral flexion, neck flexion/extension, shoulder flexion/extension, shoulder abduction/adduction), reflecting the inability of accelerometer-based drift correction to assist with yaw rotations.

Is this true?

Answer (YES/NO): NO